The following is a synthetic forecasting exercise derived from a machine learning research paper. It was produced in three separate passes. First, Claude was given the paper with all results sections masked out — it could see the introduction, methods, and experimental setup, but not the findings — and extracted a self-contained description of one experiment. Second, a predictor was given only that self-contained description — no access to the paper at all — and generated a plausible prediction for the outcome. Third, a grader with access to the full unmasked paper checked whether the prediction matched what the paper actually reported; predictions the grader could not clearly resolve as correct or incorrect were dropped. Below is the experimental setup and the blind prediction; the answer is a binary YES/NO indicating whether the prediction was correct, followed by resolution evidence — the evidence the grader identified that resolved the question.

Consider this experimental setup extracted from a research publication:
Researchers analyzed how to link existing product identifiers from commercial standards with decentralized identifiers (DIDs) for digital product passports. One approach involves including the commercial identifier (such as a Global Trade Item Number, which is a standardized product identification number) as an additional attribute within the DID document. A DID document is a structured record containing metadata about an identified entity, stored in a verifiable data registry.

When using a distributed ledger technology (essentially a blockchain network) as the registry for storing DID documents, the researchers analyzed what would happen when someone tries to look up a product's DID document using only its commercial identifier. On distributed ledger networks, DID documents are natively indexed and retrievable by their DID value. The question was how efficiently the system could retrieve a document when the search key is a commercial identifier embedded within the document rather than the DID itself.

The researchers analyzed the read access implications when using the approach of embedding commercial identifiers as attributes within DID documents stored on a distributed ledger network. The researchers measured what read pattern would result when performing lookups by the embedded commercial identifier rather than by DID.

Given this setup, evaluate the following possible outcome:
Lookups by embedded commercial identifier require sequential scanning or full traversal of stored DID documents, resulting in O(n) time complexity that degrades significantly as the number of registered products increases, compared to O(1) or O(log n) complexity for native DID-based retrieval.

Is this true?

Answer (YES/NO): YES